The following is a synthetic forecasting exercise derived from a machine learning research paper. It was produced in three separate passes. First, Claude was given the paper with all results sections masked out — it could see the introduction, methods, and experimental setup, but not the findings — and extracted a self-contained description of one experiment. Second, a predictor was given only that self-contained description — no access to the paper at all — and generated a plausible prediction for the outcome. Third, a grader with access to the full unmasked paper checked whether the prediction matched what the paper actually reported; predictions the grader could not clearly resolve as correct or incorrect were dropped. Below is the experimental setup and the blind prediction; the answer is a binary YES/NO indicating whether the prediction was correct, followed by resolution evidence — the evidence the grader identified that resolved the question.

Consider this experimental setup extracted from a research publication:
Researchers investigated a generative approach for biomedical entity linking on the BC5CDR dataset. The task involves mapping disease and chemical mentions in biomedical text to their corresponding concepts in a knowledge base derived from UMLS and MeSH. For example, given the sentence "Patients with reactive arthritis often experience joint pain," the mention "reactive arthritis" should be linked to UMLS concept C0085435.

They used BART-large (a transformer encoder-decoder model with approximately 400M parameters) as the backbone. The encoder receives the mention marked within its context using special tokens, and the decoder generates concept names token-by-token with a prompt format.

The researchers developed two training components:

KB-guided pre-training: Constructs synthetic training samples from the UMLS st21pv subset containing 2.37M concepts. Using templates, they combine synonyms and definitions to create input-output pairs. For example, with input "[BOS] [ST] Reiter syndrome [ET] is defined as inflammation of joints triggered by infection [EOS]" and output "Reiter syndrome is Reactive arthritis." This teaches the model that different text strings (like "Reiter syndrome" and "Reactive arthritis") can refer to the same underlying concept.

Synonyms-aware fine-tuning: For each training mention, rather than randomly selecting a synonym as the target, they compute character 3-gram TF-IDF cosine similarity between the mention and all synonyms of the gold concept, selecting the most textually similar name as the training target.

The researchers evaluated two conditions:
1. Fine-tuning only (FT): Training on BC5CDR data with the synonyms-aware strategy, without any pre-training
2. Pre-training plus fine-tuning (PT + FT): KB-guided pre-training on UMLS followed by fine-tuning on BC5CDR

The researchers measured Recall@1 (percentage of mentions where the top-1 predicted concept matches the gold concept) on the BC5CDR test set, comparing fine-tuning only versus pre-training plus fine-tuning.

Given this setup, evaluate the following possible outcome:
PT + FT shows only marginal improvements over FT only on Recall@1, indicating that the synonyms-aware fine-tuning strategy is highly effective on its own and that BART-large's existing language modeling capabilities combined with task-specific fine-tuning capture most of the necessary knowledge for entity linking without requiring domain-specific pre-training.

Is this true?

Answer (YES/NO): YES